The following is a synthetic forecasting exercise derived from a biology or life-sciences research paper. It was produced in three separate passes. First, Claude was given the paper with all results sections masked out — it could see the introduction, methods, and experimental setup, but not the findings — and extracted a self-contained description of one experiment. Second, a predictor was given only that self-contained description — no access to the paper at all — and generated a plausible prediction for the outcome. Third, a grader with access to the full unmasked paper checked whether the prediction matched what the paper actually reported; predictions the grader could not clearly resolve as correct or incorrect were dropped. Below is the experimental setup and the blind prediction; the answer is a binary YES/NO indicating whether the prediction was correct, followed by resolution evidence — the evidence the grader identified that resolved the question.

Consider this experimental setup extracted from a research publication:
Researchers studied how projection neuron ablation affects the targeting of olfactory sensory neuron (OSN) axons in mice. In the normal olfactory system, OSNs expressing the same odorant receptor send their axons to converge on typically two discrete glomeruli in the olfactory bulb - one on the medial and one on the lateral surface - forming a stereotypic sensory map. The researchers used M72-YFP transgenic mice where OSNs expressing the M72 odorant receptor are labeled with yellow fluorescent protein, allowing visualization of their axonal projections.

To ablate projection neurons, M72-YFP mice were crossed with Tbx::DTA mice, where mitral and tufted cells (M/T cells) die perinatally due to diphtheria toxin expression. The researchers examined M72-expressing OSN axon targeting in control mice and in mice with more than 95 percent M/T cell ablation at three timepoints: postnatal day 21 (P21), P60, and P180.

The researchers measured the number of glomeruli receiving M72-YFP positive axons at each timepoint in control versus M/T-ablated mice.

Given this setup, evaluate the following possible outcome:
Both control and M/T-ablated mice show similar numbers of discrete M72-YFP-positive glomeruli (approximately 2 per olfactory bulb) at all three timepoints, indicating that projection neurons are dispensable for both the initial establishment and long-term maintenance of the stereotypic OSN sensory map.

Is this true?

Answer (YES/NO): NO